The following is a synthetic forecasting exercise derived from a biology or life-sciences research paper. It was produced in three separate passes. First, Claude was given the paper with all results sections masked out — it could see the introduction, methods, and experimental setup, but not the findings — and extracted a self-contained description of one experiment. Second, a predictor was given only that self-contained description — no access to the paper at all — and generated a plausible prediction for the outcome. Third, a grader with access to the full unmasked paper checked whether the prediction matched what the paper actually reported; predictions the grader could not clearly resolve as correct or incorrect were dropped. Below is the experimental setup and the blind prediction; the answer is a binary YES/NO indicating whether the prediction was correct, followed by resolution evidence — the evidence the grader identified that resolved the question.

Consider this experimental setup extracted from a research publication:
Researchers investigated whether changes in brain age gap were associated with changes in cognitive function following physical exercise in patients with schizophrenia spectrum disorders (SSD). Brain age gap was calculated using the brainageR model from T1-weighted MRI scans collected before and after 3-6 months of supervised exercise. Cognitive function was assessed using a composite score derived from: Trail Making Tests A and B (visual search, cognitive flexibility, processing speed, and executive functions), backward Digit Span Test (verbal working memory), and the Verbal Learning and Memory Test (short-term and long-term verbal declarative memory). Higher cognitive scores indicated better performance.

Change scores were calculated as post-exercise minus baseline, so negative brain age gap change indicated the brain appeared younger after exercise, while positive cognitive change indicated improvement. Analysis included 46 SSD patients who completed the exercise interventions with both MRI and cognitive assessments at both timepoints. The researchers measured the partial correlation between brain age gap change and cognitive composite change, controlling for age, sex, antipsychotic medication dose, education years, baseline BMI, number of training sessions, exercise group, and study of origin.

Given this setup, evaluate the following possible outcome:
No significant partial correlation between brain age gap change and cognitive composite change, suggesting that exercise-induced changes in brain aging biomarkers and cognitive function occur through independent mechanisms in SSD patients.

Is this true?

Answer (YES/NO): NO